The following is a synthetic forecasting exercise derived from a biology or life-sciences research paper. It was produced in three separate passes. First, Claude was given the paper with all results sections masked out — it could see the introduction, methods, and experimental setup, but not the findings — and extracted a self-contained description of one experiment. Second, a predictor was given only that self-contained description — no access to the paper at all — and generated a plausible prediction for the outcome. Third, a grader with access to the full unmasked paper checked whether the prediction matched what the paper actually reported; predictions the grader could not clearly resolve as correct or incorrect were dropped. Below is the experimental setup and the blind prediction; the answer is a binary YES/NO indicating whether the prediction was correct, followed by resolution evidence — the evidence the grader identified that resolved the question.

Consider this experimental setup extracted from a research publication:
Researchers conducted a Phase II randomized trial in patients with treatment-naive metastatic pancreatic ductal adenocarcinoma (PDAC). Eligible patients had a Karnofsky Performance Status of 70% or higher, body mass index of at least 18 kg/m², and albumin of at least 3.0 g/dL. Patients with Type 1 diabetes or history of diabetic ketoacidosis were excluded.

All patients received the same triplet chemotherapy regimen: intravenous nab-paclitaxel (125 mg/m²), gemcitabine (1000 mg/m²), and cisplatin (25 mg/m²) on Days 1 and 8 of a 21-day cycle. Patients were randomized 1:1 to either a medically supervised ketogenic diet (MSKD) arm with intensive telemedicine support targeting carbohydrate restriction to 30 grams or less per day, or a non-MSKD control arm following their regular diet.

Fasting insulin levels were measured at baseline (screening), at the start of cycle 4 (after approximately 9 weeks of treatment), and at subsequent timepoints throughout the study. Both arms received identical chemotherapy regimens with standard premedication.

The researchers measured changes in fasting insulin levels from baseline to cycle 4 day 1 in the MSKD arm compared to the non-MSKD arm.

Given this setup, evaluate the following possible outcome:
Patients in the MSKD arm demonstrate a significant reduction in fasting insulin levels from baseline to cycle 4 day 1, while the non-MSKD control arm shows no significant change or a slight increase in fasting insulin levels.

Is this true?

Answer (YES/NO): NO